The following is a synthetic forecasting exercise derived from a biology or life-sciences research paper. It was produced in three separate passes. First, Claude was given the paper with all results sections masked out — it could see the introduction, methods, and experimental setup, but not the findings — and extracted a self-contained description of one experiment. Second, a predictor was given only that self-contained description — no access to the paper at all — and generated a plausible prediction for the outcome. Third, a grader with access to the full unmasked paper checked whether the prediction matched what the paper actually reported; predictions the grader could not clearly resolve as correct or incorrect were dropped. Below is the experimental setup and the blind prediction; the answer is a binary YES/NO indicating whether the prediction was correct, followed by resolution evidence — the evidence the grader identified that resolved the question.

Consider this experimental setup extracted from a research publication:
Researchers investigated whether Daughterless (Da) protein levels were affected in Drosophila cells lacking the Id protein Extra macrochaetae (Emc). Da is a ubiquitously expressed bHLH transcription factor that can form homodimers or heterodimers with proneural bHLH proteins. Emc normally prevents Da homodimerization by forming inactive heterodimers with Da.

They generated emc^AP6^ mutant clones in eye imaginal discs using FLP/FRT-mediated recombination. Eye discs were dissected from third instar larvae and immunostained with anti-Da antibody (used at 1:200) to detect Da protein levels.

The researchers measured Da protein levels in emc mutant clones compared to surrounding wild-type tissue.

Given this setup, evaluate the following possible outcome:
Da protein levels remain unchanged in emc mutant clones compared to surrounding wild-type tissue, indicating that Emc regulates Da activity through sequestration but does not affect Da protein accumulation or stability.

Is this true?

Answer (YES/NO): NO